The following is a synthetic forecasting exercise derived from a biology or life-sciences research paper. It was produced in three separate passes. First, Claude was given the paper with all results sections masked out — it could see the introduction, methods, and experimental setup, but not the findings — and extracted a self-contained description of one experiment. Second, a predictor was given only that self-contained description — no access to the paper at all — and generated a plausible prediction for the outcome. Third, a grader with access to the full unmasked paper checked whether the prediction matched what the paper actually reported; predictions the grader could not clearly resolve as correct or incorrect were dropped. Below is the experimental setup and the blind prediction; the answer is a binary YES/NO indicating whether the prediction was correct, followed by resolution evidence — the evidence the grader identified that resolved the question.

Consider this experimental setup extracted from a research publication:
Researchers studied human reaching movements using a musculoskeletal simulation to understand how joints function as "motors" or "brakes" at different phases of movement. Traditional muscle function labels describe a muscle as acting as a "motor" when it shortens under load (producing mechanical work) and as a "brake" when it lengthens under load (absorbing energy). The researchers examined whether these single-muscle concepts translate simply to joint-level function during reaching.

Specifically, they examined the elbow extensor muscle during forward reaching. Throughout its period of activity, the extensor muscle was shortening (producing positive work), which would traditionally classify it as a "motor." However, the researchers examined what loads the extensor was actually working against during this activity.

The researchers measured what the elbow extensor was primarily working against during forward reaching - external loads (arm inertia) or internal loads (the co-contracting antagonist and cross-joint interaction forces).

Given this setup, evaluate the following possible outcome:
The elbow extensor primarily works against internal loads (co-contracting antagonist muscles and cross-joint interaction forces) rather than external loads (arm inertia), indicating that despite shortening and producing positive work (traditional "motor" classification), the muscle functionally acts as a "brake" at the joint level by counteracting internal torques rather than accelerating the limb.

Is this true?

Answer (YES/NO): NO